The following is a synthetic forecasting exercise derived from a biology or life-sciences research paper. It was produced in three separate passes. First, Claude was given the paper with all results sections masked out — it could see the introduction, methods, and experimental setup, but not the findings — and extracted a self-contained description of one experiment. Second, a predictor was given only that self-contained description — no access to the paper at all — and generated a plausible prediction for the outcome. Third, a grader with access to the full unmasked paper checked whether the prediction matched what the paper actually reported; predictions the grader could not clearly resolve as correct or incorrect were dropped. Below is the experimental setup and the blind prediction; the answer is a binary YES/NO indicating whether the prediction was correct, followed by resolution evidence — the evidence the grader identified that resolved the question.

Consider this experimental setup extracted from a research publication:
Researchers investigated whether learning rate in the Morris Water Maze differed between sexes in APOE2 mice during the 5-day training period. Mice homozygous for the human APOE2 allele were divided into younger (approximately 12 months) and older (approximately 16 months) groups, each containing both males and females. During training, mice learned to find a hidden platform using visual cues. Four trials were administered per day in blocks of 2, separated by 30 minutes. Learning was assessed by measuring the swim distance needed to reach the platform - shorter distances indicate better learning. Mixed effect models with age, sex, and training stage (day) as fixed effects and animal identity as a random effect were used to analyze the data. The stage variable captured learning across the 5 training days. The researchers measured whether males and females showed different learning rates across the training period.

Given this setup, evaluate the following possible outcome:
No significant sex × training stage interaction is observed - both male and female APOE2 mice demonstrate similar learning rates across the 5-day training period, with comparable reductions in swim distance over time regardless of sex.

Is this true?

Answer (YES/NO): YES